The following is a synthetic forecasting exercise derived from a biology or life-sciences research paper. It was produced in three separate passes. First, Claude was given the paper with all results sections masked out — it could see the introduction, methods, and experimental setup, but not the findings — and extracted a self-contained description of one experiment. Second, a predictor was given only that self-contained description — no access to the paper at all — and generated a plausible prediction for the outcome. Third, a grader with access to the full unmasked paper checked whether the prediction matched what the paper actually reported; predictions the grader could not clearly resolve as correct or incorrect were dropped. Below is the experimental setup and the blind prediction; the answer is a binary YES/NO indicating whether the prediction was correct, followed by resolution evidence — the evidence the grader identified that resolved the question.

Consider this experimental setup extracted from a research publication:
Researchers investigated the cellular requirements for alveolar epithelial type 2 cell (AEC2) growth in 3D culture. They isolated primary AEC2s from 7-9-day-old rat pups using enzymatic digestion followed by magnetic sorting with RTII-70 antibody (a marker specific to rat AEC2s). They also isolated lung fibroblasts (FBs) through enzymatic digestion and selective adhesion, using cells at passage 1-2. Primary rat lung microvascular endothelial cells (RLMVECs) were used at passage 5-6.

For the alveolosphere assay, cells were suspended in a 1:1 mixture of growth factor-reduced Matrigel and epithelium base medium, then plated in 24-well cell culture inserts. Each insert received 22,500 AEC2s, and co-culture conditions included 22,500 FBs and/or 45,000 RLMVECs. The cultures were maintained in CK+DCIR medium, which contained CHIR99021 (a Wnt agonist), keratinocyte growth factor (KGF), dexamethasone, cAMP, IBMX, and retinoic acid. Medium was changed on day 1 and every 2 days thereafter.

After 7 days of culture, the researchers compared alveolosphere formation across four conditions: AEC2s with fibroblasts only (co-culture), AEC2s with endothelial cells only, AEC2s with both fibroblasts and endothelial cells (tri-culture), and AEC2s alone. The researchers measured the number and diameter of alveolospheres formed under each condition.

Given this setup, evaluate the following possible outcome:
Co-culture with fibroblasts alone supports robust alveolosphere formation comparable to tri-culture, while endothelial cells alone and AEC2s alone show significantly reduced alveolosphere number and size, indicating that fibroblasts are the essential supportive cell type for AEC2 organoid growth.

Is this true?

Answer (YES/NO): NO